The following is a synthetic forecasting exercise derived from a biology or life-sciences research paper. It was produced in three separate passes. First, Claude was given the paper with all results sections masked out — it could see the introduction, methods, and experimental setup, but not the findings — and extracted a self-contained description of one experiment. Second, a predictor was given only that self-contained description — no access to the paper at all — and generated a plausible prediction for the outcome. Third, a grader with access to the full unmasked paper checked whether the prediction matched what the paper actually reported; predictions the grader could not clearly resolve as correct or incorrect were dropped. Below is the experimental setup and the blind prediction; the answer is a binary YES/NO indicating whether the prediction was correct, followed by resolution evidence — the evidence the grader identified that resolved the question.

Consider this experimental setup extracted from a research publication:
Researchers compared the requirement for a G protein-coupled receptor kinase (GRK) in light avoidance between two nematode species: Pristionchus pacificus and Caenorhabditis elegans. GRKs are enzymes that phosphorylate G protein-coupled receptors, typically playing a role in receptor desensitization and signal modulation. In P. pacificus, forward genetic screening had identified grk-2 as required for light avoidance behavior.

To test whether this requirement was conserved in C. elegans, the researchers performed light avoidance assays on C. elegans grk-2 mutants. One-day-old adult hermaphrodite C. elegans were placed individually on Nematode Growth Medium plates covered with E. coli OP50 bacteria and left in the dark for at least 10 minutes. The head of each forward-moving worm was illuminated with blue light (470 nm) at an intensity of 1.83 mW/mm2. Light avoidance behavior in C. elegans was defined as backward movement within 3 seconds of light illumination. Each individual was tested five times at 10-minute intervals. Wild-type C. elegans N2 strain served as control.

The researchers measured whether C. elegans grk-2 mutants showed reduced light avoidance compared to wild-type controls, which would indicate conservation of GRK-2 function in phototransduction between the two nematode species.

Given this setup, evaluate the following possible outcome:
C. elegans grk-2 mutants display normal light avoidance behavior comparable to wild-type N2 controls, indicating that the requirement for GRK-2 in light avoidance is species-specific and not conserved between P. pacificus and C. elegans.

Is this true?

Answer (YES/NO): YES